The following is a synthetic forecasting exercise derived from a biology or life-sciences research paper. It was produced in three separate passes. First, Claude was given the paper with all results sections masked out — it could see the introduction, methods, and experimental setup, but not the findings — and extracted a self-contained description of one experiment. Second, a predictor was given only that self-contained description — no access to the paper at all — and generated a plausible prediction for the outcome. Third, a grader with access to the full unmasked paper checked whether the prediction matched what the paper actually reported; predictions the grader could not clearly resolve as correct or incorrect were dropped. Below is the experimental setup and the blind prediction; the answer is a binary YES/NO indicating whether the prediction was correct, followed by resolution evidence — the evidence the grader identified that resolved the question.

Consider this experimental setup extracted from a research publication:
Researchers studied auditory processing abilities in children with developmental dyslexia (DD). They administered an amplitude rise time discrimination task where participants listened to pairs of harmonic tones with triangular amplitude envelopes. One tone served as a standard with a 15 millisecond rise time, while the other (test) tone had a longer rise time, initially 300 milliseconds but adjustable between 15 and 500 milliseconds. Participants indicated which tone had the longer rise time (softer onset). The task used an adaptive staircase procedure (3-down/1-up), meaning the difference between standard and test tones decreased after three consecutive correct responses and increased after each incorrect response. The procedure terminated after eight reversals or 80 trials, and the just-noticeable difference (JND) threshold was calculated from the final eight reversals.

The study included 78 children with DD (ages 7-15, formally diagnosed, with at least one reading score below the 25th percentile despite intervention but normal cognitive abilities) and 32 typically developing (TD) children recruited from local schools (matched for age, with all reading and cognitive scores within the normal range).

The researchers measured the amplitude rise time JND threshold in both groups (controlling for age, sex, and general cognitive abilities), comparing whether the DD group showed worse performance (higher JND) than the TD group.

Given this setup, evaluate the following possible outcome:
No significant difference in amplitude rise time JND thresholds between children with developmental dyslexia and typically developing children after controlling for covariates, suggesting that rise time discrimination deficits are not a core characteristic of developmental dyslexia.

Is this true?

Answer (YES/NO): NO